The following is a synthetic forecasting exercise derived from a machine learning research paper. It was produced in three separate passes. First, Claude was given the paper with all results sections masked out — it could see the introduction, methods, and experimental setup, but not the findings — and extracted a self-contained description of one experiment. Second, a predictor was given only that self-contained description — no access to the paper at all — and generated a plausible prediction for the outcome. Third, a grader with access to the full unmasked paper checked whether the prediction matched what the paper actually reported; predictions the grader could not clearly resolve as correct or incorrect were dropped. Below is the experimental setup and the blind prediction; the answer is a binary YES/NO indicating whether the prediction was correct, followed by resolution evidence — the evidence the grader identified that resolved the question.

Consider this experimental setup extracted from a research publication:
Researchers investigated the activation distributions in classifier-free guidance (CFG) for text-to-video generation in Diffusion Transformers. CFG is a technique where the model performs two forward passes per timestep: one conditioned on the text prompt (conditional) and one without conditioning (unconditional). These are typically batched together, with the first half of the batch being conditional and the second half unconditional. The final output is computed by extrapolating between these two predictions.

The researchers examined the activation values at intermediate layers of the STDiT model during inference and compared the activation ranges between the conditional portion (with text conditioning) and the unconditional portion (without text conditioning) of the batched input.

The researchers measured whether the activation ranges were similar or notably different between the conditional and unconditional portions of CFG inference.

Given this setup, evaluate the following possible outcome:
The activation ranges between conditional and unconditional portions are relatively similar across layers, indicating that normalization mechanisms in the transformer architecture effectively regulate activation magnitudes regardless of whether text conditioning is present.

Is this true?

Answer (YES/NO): NO